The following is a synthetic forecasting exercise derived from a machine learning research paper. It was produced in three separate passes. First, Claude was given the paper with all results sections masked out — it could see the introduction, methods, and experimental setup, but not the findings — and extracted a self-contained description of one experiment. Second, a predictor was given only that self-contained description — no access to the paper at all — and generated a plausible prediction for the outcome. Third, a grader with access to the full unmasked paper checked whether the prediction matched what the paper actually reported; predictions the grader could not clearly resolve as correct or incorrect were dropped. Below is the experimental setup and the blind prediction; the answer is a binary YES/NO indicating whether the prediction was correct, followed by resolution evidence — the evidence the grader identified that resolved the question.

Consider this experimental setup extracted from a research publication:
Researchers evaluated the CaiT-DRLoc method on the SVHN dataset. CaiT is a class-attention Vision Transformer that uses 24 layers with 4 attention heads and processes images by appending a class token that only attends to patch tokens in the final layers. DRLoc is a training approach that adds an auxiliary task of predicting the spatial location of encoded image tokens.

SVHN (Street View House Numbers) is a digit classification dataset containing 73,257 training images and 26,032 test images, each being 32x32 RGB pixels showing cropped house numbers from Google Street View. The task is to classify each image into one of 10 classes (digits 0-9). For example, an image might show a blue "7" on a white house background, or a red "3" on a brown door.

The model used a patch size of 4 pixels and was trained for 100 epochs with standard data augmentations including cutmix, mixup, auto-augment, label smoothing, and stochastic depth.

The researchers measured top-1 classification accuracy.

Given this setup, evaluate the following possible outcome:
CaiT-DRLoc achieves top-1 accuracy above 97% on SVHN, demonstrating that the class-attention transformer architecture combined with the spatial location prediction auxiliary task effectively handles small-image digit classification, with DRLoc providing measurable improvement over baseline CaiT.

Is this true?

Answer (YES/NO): NO